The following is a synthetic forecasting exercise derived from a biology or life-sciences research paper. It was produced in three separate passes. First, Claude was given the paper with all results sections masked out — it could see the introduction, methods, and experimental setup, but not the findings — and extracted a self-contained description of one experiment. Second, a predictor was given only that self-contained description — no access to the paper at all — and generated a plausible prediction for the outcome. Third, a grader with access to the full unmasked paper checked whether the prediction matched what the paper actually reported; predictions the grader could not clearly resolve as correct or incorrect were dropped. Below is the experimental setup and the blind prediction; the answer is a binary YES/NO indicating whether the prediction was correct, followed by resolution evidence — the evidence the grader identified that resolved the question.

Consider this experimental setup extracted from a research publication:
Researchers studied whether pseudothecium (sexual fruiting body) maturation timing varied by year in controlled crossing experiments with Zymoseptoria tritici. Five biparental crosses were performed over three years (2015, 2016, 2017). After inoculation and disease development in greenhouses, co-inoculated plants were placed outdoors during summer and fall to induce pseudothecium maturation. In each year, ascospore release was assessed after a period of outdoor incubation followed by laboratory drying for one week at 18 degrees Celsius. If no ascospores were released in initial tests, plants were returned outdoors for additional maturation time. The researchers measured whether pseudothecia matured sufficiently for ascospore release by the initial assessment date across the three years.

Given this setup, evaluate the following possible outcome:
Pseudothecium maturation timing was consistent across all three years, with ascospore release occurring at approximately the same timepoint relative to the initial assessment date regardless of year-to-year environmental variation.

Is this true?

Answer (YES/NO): NO